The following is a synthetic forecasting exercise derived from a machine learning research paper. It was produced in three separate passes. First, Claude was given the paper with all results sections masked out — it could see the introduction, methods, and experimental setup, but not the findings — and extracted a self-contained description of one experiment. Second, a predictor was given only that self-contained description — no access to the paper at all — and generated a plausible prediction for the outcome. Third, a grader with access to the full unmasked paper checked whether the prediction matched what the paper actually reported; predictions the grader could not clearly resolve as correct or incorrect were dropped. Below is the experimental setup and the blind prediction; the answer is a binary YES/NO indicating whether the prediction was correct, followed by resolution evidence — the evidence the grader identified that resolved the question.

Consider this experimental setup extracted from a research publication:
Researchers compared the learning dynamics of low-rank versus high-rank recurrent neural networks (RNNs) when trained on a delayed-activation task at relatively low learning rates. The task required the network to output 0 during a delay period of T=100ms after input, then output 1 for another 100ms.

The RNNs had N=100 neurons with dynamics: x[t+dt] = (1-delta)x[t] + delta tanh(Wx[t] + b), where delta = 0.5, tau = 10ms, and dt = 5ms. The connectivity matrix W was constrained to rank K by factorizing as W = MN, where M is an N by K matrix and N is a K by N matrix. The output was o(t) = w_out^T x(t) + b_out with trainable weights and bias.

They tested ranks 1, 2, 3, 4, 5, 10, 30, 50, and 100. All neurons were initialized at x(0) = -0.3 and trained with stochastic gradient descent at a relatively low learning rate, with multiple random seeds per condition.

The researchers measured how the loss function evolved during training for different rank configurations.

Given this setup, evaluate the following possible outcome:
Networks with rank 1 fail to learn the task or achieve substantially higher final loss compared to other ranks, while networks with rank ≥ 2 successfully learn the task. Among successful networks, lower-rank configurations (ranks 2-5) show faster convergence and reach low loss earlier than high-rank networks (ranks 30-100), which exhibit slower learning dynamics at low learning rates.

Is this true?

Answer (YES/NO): NO